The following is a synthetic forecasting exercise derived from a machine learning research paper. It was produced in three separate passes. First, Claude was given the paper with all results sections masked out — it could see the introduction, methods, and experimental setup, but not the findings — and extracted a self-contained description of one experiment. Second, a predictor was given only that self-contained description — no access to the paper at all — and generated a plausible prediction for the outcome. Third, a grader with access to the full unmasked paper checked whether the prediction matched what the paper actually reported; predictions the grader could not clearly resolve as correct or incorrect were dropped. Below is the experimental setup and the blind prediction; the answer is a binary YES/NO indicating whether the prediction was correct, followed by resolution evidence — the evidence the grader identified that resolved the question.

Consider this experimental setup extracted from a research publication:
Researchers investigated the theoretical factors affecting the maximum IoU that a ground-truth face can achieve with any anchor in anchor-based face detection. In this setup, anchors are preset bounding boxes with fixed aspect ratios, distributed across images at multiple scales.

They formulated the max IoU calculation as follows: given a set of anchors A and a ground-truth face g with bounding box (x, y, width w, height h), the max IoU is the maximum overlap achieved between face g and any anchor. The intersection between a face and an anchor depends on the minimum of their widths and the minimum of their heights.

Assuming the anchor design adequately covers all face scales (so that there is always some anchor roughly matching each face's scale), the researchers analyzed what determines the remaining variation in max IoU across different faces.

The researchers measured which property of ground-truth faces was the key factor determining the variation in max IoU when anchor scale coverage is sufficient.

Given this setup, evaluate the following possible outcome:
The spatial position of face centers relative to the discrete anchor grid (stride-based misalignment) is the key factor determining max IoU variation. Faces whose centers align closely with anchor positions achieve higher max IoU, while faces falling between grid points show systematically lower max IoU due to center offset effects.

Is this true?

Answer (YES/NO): NO